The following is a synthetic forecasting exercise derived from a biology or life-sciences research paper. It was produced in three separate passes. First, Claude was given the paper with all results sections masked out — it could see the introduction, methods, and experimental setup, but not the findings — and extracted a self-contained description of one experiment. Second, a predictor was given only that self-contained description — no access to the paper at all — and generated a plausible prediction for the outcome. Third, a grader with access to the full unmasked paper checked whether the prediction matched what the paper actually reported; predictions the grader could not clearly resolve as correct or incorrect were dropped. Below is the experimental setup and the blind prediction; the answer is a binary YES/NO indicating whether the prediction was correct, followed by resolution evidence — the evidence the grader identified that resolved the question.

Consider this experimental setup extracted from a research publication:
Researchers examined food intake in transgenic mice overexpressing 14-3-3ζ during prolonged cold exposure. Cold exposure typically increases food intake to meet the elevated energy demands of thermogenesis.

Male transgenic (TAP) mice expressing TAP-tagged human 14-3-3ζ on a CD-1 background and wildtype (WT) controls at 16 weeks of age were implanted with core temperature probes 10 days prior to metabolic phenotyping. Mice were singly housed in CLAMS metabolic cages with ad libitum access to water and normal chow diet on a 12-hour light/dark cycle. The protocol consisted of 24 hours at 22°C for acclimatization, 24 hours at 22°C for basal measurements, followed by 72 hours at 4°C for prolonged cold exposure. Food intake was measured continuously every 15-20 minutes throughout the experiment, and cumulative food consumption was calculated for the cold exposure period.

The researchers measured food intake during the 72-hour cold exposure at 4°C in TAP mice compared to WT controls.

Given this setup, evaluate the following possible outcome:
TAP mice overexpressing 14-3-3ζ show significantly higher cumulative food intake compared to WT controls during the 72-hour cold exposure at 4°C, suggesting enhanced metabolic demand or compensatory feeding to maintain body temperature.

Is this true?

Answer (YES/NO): NO